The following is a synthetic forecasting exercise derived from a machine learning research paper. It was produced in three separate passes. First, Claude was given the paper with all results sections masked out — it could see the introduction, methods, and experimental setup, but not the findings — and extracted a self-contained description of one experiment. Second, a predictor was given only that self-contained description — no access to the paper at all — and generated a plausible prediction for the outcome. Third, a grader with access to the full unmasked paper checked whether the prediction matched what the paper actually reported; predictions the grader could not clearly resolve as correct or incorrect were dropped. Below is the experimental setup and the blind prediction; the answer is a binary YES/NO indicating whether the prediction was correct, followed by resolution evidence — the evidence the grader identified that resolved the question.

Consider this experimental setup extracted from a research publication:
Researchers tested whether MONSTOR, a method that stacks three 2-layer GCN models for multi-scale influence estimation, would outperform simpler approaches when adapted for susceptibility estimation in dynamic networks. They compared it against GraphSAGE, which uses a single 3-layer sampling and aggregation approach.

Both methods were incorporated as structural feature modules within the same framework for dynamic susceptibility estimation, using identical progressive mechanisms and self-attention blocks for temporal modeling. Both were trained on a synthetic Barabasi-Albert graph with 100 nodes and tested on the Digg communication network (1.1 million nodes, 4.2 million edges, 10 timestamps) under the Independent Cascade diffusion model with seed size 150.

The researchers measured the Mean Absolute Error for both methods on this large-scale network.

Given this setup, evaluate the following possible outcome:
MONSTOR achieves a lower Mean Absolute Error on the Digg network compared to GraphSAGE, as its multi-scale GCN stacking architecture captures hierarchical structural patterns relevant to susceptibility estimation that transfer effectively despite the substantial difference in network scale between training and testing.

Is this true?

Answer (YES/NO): YES